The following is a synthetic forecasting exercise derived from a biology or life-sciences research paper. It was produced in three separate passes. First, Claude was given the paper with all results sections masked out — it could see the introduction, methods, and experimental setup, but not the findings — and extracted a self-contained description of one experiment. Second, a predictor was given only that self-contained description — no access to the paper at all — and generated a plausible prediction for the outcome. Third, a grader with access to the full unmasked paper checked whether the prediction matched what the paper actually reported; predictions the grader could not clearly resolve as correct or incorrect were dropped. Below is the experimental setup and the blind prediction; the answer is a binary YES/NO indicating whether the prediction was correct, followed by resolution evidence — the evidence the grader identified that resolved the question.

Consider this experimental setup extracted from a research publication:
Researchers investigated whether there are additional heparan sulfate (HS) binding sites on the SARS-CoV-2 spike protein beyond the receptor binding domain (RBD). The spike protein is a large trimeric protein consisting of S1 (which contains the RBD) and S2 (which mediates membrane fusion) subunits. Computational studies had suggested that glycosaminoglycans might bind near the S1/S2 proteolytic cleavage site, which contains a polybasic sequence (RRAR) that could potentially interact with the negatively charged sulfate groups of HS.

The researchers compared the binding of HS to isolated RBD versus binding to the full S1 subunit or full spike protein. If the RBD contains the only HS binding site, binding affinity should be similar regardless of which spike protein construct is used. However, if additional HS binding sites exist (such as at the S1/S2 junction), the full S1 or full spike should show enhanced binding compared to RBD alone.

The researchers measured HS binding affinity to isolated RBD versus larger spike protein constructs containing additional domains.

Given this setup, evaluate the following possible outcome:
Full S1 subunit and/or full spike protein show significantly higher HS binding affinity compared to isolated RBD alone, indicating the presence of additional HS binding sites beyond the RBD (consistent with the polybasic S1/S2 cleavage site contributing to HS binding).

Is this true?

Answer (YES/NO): YES